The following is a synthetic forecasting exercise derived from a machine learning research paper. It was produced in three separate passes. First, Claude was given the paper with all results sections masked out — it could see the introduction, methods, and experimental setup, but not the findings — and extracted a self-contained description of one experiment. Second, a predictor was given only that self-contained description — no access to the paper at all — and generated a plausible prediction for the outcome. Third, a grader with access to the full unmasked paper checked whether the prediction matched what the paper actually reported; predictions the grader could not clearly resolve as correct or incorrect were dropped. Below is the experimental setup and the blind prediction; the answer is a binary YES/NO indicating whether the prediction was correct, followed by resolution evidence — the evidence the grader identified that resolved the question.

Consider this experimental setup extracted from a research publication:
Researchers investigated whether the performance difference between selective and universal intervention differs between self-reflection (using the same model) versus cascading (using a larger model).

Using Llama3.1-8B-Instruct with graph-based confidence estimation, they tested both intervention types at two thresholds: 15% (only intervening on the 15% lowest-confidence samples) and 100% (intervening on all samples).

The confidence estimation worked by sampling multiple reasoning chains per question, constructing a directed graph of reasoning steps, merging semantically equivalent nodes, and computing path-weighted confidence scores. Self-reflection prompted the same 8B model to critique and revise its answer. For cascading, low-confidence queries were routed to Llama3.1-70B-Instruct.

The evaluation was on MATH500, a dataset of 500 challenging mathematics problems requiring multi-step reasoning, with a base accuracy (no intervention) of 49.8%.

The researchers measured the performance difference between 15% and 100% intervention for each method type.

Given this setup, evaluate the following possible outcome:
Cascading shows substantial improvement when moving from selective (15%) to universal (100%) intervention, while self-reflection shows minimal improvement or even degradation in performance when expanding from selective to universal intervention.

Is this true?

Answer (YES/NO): YES